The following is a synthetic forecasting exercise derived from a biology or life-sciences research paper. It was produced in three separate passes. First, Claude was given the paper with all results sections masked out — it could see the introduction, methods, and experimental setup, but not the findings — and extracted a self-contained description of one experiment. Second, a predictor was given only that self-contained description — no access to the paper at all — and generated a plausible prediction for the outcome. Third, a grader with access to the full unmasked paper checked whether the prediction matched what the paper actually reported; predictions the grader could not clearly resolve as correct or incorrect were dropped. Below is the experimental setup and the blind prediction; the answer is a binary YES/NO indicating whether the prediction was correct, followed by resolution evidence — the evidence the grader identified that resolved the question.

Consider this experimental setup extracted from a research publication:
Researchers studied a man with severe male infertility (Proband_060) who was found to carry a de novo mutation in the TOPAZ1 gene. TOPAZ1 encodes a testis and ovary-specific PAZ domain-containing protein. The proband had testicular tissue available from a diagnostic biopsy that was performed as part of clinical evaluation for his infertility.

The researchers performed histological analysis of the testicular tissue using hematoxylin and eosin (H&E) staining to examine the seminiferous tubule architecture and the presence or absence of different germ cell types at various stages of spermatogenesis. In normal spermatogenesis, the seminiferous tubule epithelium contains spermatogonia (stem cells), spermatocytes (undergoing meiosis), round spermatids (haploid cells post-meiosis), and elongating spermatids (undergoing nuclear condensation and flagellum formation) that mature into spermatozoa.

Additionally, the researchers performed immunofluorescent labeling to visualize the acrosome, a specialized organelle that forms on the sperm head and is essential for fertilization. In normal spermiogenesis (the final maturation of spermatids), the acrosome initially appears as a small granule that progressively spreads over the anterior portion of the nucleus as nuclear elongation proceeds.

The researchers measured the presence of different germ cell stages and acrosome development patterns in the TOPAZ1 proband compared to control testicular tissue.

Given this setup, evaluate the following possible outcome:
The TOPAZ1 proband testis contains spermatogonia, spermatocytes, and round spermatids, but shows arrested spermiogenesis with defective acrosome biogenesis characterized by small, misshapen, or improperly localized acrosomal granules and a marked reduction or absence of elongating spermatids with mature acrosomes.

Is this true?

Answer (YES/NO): NO